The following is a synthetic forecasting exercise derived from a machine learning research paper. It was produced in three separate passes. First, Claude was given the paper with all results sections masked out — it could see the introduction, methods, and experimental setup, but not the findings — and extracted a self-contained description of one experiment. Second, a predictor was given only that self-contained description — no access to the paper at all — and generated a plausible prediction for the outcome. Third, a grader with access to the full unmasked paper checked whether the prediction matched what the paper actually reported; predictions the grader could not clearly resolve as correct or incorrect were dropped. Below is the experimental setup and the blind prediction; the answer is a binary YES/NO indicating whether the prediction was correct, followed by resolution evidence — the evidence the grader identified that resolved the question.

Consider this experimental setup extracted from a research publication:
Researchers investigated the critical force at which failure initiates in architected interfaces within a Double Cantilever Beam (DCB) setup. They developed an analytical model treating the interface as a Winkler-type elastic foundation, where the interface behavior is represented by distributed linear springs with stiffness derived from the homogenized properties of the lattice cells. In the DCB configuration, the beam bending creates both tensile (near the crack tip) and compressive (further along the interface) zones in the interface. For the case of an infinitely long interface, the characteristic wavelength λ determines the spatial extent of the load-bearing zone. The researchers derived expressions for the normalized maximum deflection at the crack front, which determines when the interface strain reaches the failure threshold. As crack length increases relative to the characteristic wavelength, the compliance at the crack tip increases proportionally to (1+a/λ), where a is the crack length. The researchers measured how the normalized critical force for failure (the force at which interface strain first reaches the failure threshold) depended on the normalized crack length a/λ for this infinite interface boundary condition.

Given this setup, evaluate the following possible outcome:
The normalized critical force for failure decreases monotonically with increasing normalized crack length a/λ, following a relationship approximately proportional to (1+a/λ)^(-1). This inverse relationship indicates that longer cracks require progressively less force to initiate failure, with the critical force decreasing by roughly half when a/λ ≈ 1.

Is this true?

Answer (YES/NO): YES